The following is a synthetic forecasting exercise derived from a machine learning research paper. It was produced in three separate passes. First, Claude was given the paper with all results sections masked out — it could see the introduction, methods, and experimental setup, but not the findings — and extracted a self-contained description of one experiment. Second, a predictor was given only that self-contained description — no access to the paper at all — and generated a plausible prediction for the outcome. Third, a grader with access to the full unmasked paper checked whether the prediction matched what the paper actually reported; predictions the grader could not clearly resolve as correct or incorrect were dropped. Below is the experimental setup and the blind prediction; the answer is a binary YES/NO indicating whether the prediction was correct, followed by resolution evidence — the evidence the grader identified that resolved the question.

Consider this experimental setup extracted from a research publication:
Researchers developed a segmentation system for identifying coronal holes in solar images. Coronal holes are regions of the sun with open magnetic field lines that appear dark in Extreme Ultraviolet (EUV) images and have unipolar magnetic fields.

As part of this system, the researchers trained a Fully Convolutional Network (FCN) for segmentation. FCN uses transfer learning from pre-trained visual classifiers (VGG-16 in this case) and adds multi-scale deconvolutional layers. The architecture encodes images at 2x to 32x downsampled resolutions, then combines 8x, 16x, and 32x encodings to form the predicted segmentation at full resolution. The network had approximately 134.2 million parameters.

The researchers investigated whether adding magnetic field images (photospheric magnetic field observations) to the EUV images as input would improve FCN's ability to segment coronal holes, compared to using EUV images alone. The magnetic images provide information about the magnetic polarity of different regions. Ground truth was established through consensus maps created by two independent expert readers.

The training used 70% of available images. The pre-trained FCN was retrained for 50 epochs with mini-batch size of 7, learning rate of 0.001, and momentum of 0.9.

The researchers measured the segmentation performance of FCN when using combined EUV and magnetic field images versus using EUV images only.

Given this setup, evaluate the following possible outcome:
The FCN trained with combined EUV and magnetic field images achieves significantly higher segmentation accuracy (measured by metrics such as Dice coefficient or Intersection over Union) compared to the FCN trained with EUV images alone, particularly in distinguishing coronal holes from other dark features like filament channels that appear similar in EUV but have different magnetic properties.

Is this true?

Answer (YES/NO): NO